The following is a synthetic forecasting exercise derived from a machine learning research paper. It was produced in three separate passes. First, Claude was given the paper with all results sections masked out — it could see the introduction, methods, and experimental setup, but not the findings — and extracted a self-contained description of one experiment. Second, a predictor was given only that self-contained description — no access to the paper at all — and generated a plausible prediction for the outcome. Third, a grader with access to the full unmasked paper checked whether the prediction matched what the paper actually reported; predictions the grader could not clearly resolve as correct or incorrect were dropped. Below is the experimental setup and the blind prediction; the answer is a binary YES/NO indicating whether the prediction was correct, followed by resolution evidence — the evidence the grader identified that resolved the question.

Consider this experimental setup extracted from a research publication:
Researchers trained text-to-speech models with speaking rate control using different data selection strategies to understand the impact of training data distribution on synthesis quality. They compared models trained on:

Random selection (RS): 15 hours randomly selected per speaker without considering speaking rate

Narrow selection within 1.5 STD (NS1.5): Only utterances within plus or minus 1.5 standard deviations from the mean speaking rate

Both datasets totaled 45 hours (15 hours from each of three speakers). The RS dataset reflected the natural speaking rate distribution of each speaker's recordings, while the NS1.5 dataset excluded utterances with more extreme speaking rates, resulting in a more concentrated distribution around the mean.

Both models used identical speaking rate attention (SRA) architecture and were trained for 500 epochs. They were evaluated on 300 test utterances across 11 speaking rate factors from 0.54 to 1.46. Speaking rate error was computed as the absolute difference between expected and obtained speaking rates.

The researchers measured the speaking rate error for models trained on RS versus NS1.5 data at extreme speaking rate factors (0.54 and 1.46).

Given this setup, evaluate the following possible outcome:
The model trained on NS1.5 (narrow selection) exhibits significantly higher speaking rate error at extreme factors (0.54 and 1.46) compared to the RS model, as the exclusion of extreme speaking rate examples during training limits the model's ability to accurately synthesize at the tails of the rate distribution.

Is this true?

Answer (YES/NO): YES